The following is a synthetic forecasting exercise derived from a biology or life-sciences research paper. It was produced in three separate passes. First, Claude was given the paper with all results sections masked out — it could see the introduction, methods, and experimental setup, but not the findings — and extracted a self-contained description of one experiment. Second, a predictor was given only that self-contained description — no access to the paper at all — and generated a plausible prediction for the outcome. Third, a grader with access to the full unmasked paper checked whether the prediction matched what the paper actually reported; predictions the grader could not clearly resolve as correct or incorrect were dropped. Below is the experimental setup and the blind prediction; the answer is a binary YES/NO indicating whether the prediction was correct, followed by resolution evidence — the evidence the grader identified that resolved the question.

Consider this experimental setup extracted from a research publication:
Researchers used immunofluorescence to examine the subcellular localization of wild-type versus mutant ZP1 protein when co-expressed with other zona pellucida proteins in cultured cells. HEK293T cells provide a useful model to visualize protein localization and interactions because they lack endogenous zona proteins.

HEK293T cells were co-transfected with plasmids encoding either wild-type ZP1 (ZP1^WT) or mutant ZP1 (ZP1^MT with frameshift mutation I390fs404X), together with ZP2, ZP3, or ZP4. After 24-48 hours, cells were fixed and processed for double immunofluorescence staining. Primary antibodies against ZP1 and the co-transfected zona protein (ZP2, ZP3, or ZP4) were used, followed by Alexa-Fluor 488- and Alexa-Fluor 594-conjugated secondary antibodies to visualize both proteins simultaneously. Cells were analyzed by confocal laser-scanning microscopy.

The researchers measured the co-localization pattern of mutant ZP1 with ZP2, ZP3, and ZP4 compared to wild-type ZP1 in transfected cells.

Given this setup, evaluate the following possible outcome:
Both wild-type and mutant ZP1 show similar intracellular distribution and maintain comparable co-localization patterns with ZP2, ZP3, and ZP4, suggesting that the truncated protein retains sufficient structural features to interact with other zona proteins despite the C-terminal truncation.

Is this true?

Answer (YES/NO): NO